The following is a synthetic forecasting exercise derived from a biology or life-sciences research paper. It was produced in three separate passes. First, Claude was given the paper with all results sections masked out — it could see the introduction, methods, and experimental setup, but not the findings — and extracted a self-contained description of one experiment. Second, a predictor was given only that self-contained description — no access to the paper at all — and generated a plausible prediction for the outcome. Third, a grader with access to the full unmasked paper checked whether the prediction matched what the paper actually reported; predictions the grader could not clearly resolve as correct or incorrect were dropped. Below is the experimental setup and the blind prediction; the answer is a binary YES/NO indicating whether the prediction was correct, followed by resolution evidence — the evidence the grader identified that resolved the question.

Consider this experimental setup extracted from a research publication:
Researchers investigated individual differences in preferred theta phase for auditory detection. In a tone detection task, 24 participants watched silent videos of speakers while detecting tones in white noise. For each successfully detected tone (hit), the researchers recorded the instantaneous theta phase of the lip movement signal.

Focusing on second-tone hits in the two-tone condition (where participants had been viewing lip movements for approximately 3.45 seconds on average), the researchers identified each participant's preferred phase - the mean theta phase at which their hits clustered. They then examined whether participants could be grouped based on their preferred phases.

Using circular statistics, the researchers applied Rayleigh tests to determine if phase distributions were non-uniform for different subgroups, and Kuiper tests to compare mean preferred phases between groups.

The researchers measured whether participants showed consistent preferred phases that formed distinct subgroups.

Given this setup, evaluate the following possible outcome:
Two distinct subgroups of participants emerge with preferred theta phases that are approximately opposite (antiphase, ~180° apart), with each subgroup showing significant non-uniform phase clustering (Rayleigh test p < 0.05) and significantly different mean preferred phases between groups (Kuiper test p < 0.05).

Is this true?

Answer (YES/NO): NO